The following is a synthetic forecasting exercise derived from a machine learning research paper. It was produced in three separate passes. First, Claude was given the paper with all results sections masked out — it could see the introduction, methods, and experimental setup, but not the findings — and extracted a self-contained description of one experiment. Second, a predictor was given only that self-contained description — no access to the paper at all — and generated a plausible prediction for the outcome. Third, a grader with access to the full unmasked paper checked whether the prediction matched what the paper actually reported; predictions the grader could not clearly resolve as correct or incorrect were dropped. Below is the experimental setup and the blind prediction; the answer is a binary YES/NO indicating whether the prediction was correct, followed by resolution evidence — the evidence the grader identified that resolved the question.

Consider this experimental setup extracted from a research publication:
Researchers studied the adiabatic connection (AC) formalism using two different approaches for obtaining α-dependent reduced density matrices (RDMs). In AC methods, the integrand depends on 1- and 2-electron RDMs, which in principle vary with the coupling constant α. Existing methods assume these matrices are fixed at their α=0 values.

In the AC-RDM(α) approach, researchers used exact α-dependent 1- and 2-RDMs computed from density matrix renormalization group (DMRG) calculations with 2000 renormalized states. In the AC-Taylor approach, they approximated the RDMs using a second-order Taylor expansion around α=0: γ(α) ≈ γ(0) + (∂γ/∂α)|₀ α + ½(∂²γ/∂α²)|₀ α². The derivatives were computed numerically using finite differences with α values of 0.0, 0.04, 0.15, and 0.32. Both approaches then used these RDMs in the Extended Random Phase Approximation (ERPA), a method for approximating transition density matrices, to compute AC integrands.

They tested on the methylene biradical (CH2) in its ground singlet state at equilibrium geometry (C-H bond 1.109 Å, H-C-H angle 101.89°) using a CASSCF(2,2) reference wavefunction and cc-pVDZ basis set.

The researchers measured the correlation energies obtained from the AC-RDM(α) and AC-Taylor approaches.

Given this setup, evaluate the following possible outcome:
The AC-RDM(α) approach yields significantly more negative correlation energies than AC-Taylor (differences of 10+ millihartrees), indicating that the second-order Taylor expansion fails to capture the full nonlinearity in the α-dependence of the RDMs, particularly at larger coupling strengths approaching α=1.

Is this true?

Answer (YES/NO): NO